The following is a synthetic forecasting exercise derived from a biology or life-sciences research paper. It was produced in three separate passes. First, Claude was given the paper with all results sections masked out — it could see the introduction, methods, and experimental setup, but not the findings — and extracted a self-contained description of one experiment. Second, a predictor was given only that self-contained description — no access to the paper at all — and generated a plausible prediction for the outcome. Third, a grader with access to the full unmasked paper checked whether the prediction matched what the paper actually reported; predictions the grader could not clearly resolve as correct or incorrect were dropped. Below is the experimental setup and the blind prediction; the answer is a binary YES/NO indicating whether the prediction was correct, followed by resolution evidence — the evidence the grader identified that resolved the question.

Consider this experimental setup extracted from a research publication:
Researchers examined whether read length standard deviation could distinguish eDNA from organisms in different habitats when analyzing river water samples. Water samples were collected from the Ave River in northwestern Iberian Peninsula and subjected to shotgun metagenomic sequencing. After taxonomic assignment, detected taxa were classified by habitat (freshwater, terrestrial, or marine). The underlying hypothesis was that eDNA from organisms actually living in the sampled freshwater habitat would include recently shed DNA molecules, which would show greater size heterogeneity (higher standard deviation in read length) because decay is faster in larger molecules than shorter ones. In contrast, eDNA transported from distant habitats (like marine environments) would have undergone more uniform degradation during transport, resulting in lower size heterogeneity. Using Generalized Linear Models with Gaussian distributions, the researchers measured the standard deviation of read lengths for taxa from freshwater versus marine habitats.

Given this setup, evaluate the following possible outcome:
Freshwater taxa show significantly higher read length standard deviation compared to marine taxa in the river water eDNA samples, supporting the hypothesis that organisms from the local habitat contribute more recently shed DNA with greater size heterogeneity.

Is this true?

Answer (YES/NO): YES